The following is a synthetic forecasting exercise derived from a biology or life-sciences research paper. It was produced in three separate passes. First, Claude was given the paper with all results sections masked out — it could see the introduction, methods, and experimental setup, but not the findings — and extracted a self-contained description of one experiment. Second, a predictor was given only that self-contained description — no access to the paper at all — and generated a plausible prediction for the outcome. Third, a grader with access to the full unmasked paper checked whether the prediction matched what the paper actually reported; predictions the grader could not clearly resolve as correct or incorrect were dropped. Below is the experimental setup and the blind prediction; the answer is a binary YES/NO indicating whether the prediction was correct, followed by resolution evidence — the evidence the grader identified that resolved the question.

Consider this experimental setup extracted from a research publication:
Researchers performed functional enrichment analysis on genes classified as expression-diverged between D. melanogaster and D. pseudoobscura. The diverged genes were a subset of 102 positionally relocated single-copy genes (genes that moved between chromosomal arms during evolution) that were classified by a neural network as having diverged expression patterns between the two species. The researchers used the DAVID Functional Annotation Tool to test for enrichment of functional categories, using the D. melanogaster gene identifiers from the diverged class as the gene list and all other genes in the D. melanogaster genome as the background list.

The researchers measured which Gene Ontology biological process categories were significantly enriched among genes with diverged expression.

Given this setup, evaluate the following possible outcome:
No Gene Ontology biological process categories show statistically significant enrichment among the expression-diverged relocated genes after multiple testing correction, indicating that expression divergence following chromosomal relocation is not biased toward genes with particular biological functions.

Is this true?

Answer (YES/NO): NO